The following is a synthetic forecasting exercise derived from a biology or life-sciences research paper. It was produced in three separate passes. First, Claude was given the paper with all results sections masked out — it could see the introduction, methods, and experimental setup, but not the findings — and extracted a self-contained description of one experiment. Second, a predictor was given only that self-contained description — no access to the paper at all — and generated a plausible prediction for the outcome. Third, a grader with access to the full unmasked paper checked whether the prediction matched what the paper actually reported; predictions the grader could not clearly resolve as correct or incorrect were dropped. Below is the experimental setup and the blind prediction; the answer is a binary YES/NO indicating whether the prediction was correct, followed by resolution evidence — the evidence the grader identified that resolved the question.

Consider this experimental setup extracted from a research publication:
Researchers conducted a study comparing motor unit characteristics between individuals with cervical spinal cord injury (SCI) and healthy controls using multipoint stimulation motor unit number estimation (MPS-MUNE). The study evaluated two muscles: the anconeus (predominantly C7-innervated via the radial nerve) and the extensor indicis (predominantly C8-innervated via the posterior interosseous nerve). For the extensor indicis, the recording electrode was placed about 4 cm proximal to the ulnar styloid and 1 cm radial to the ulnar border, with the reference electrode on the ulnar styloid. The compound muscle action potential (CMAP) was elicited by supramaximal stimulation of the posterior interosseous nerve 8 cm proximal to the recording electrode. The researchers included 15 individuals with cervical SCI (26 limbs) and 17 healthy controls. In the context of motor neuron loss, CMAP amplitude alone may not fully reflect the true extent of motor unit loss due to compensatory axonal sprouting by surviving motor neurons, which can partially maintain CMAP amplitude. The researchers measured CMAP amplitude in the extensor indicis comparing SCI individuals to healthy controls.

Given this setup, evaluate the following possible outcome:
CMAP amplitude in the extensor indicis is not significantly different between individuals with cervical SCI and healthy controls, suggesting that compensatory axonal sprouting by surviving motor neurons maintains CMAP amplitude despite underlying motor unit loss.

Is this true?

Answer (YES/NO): NO